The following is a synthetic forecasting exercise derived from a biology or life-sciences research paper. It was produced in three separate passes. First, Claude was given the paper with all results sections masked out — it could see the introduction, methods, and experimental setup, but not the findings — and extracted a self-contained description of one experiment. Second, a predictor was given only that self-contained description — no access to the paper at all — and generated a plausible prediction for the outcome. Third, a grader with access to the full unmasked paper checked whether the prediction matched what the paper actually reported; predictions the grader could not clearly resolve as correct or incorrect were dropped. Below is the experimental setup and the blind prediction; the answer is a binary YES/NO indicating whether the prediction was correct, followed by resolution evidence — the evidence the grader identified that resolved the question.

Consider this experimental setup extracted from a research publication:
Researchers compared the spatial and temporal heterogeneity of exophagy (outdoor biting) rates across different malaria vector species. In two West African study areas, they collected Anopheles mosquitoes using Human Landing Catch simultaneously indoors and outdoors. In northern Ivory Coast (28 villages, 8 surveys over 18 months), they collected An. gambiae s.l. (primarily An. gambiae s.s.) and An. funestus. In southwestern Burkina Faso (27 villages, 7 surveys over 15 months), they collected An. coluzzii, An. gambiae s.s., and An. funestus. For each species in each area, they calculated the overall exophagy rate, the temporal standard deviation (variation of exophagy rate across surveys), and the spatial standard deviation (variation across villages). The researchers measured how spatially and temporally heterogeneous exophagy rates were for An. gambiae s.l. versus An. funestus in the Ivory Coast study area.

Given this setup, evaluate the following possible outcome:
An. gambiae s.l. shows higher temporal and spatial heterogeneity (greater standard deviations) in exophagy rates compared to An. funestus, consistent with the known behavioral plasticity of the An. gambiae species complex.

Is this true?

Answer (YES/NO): NO